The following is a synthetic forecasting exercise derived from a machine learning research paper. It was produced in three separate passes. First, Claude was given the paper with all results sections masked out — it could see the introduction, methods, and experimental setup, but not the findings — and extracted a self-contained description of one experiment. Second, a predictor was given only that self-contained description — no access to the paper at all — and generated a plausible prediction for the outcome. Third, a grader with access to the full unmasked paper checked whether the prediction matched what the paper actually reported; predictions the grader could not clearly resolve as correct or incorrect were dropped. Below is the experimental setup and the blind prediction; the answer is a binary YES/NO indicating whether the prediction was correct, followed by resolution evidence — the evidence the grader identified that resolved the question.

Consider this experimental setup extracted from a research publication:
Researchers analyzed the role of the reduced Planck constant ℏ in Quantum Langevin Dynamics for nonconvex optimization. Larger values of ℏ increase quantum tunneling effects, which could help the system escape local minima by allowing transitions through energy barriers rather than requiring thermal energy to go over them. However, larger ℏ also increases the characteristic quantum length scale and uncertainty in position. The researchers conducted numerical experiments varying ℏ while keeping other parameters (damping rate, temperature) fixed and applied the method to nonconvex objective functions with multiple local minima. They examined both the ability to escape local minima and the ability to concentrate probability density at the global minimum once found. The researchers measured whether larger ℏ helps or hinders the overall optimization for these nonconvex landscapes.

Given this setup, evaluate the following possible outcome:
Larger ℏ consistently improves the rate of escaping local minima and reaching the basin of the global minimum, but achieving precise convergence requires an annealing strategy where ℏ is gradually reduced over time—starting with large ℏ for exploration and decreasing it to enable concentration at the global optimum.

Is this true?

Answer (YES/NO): YES